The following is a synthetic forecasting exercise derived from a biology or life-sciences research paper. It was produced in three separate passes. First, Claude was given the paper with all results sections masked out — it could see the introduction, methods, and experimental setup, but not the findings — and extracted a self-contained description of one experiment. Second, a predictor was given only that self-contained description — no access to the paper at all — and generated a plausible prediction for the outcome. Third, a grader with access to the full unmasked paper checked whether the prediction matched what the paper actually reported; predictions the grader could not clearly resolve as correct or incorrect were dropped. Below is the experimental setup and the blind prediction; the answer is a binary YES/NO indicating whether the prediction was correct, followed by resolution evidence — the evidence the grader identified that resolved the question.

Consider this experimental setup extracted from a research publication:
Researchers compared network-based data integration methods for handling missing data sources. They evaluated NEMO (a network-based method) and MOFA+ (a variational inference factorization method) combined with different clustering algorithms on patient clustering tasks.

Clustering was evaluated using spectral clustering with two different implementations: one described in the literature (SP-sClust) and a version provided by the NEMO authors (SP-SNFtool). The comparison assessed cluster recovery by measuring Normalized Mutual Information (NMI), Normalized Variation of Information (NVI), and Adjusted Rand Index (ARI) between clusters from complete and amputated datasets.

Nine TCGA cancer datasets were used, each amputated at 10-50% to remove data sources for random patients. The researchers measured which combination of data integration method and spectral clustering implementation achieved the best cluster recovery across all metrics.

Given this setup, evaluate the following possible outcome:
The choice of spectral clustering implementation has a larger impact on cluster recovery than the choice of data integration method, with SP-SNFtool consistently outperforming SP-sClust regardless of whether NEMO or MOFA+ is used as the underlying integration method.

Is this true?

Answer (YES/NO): NO